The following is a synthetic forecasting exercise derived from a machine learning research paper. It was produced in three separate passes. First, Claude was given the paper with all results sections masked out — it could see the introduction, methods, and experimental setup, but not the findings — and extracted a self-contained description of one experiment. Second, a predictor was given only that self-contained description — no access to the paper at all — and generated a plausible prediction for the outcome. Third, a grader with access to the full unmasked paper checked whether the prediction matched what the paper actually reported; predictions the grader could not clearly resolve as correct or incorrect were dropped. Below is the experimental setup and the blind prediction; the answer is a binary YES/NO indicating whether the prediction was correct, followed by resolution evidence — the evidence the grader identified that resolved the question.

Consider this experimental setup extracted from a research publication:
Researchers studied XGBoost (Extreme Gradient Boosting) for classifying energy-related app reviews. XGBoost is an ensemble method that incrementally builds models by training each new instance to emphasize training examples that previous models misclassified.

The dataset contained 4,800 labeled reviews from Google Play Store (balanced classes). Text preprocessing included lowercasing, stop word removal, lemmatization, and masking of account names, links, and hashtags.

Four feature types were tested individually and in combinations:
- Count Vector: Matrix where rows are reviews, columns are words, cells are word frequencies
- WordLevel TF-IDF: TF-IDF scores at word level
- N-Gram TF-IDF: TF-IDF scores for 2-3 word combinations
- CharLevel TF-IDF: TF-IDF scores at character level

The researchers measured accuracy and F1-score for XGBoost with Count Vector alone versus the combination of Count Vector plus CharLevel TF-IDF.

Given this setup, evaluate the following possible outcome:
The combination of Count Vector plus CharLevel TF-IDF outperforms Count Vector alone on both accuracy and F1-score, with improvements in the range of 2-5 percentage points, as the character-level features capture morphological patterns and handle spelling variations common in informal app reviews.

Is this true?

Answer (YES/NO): NO